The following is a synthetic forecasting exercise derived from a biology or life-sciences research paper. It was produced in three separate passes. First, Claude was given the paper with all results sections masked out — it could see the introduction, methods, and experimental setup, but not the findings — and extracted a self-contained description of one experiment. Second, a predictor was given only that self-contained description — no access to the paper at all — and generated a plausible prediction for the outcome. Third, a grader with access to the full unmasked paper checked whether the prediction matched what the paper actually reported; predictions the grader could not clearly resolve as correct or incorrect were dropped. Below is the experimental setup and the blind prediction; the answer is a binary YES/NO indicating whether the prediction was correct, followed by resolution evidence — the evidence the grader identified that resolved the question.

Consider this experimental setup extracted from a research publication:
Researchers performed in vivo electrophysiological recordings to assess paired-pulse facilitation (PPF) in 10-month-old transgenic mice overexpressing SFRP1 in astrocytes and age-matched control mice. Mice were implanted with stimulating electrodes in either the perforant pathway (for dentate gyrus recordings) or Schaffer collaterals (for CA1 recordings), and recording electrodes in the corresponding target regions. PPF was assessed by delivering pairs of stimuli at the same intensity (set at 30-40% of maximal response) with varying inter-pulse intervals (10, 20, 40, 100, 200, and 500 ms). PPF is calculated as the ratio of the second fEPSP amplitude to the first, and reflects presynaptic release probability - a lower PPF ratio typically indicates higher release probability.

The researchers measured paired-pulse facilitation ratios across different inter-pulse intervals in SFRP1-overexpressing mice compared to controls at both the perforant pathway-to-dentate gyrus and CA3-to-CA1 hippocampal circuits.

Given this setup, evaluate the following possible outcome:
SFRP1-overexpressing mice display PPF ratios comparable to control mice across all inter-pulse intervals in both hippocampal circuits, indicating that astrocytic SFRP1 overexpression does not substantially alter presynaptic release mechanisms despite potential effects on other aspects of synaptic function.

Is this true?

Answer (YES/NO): YES